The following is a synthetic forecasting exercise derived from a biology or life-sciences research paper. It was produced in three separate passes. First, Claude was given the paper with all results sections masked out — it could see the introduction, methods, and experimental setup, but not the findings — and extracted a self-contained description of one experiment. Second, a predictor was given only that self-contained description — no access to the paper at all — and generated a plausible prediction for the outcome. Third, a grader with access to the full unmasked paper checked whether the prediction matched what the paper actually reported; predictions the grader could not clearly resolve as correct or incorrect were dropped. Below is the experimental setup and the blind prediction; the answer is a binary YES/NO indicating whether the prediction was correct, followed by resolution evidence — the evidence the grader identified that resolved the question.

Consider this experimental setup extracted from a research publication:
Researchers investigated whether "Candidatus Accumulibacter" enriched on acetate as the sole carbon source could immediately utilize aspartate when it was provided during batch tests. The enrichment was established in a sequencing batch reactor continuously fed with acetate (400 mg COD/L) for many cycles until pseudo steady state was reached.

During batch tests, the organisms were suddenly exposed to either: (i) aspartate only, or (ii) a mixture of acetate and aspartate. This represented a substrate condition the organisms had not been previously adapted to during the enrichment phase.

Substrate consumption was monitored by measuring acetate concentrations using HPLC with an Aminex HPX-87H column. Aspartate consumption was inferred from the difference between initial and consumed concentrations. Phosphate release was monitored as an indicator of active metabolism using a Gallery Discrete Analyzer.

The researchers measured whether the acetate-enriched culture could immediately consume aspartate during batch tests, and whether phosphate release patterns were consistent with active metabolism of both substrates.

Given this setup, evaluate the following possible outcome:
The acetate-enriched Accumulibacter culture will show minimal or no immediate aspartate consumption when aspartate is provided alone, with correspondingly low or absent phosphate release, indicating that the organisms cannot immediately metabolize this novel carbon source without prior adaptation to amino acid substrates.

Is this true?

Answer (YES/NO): NO